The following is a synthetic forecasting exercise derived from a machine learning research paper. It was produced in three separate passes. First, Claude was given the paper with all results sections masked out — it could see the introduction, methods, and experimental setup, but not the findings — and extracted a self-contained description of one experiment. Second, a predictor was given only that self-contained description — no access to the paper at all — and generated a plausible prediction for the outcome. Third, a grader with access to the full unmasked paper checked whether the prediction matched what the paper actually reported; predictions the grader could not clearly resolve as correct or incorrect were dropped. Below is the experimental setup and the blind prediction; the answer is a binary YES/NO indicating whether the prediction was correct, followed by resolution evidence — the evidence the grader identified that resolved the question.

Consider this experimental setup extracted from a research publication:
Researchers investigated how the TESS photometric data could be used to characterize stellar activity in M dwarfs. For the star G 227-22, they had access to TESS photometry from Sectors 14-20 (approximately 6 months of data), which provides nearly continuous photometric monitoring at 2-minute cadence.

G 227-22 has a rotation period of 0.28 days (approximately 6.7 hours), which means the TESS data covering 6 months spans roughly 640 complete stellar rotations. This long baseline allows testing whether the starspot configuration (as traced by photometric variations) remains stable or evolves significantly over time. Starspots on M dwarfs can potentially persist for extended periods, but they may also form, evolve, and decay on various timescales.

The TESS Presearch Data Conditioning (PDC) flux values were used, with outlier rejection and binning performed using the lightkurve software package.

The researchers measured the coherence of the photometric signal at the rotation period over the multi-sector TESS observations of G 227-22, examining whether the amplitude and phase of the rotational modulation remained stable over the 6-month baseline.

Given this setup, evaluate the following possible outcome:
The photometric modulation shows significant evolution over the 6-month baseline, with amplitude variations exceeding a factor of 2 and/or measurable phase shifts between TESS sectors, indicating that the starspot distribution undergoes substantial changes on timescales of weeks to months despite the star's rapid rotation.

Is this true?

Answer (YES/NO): NO